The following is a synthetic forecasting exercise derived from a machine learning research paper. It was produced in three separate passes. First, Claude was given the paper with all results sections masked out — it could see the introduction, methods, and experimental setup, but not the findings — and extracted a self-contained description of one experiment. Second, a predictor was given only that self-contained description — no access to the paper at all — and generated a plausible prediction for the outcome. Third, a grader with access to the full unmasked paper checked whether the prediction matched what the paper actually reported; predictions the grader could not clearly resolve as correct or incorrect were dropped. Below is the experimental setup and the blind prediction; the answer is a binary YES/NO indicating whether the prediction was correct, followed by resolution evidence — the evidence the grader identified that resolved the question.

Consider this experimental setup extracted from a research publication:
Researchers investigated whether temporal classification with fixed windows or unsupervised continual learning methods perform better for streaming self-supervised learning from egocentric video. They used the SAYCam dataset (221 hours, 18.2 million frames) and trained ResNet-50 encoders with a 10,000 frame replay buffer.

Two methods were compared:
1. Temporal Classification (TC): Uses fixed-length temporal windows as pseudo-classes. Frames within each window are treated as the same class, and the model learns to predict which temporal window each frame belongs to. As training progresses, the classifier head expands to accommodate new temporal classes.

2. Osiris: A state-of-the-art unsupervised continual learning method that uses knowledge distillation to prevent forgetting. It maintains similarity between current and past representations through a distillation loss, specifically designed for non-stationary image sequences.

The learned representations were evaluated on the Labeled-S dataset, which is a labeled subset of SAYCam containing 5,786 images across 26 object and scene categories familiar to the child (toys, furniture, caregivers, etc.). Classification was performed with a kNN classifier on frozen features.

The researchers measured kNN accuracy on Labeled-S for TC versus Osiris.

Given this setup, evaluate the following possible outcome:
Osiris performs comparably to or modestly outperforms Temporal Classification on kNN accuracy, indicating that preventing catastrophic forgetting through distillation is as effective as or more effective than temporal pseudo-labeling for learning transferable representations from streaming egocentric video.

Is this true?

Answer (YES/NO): NO